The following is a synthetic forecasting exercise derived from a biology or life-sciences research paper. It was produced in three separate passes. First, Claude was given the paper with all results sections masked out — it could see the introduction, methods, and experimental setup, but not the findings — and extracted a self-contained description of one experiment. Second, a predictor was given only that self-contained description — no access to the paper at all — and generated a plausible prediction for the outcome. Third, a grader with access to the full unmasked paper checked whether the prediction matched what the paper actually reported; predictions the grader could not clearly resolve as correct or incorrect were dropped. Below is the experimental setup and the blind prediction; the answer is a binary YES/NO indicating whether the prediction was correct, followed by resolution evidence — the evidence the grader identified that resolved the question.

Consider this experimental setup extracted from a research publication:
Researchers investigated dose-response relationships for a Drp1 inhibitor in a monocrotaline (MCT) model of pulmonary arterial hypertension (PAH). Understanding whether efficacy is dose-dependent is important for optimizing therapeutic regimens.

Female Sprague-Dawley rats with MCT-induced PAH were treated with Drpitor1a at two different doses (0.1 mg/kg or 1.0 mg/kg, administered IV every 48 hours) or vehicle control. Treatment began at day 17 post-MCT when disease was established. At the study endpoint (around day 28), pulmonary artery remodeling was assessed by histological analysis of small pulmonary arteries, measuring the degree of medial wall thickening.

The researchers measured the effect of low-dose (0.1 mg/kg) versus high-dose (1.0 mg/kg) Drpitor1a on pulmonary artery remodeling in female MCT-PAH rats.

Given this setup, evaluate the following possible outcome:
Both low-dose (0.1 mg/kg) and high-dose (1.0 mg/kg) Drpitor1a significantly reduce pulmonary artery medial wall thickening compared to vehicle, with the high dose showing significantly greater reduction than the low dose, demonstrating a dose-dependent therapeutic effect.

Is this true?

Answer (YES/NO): NO